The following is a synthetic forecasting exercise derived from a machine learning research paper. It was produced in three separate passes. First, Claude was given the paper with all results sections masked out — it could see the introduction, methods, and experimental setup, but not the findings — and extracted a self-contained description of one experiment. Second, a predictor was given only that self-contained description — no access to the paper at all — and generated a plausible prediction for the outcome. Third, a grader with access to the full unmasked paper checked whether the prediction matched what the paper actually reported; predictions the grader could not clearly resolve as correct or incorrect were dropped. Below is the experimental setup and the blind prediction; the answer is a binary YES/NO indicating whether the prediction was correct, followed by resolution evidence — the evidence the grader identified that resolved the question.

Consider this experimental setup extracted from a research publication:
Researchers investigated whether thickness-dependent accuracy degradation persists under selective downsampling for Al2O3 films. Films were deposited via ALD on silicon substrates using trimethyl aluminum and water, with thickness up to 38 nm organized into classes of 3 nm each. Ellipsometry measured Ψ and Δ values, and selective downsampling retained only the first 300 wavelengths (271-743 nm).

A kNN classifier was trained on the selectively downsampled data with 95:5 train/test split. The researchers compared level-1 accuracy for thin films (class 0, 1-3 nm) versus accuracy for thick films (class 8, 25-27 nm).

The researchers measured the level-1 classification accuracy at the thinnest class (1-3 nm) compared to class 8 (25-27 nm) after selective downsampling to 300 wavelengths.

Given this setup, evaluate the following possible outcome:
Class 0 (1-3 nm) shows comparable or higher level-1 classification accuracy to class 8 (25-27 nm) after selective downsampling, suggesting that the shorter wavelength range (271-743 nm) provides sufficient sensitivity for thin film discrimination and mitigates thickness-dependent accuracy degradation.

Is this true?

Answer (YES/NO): NO